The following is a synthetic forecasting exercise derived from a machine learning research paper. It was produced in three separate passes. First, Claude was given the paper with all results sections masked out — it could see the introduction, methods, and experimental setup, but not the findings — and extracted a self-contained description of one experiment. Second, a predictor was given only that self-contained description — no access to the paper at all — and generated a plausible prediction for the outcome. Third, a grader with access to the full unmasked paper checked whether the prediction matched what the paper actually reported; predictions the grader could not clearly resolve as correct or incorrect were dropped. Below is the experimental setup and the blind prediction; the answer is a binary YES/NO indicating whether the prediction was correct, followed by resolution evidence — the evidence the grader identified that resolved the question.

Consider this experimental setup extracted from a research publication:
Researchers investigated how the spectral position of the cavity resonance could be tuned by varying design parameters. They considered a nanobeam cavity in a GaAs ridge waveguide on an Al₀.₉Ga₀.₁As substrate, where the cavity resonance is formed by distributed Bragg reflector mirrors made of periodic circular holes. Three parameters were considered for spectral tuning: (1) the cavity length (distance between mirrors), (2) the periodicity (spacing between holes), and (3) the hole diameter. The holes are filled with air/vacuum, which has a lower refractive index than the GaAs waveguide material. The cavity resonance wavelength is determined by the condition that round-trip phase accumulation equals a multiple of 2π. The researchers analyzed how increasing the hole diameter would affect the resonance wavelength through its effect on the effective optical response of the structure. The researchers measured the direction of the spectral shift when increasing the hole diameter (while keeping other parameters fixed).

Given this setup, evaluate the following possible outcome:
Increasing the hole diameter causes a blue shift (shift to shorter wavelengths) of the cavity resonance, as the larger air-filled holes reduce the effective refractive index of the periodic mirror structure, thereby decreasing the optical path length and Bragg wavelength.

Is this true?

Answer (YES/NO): YES